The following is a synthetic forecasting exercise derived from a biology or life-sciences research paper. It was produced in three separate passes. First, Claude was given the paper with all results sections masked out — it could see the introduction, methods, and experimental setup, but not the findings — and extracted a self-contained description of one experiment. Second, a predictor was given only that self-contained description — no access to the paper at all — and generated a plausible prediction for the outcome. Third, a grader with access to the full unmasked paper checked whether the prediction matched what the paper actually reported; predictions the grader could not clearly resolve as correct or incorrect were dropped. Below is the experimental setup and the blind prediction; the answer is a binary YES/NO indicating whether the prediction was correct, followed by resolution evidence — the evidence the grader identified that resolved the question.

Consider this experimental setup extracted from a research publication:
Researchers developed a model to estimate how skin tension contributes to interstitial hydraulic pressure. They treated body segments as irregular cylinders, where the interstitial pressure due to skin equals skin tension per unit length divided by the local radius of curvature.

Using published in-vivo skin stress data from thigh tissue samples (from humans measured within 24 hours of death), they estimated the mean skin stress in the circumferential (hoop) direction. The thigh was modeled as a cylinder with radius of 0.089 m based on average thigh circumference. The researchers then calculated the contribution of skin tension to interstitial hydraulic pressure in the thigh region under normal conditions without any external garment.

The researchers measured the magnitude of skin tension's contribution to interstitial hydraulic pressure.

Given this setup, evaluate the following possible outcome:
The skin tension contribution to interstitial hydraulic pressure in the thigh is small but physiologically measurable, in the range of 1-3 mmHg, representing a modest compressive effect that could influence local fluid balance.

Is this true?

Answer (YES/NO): NO